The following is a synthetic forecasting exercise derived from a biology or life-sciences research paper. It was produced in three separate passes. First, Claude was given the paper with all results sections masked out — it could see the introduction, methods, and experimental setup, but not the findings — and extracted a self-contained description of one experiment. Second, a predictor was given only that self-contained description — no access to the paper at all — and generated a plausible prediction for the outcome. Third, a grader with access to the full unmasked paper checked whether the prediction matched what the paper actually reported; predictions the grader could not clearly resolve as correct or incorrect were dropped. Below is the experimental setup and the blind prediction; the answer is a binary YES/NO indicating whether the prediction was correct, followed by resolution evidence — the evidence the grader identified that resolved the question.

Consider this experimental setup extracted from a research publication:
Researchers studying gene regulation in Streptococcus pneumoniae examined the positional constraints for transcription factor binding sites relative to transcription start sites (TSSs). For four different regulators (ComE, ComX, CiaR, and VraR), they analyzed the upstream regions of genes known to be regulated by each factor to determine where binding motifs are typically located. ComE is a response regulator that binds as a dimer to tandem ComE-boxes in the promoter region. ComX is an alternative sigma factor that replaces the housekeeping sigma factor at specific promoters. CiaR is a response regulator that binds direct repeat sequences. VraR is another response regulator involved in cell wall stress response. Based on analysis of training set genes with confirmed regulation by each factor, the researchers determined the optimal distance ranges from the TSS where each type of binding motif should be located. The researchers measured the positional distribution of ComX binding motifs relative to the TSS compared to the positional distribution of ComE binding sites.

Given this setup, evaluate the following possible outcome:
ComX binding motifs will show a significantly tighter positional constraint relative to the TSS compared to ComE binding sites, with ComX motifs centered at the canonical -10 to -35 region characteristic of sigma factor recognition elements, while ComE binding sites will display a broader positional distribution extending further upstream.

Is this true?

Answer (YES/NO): YES